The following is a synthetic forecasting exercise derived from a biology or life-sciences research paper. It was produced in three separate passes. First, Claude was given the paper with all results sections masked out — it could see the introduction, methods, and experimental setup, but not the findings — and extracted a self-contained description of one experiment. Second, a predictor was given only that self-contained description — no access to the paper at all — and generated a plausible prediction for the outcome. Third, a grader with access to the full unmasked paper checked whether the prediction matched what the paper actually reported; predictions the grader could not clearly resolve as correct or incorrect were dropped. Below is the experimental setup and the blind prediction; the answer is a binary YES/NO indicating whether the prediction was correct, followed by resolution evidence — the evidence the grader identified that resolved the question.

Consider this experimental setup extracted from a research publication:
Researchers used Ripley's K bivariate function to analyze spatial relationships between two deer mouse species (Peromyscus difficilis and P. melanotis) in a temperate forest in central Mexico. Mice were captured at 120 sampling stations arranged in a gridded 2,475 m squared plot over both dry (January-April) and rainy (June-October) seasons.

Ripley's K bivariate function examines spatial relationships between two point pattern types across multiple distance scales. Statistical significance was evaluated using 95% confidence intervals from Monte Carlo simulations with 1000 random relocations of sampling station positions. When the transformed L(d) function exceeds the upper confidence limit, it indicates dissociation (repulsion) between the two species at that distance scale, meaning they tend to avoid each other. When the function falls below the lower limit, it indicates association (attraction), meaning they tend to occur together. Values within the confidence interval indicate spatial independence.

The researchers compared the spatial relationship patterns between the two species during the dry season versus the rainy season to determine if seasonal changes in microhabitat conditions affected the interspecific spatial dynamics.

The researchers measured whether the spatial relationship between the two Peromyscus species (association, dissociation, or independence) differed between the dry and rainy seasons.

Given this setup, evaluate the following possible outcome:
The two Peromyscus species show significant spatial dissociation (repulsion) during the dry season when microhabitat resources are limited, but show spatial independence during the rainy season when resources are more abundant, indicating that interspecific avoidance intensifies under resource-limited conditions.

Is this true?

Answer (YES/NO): NO